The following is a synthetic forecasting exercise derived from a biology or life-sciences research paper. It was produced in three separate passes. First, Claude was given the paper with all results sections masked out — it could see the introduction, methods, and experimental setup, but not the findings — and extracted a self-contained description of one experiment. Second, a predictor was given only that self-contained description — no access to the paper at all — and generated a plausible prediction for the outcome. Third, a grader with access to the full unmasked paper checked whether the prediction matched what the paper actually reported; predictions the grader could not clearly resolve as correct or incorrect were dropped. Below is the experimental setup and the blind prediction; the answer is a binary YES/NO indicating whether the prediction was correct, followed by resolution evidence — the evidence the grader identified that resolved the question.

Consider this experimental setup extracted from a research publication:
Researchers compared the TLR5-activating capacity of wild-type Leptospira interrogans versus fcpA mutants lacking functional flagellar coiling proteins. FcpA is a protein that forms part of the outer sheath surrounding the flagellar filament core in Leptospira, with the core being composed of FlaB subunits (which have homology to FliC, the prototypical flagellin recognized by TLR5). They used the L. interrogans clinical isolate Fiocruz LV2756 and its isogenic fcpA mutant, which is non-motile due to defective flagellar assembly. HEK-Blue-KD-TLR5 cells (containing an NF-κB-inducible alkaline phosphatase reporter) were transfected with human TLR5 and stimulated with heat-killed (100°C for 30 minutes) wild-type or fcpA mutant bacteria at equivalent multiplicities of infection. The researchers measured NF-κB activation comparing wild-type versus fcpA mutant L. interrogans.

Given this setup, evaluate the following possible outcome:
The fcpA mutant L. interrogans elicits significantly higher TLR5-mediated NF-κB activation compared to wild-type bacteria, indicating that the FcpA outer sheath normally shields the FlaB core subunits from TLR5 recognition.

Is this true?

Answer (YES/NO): NO